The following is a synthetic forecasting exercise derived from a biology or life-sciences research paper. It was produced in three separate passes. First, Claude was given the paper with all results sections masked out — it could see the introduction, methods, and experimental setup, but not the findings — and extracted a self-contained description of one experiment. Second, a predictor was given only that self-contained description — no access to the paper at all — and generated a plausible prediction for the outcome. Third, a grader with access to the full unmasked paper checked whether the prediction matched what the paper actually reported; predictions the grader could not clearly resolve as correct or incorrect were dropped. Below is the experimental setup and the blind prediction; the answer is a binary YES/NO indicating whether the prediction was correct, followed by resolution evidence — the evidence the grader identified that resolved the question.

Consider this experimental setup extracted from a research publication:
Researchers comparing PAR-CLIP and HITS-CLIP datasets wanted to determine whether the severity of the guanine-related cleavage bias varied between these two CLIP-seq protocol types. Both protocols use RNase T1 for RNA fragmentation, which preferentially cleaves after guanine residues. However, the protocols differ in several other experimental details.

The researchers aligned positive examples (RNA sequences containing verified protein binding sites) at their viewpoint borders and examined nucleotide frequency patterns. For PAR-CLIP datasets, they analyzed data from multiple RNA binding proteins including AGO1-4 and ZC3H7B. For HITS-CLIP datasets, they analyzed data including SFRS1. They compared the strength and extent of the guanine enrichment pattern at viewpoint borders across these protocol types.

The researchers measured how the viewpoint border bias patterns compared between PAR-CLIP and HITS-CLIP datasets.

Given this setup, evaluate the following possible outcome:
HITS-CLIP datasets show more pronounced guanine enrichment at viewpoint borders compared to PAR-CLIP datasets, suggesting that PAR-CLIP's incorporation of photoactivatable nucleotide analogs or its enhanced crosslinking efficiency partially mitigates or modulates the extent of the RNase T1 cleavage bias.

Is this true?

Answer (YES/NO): NO